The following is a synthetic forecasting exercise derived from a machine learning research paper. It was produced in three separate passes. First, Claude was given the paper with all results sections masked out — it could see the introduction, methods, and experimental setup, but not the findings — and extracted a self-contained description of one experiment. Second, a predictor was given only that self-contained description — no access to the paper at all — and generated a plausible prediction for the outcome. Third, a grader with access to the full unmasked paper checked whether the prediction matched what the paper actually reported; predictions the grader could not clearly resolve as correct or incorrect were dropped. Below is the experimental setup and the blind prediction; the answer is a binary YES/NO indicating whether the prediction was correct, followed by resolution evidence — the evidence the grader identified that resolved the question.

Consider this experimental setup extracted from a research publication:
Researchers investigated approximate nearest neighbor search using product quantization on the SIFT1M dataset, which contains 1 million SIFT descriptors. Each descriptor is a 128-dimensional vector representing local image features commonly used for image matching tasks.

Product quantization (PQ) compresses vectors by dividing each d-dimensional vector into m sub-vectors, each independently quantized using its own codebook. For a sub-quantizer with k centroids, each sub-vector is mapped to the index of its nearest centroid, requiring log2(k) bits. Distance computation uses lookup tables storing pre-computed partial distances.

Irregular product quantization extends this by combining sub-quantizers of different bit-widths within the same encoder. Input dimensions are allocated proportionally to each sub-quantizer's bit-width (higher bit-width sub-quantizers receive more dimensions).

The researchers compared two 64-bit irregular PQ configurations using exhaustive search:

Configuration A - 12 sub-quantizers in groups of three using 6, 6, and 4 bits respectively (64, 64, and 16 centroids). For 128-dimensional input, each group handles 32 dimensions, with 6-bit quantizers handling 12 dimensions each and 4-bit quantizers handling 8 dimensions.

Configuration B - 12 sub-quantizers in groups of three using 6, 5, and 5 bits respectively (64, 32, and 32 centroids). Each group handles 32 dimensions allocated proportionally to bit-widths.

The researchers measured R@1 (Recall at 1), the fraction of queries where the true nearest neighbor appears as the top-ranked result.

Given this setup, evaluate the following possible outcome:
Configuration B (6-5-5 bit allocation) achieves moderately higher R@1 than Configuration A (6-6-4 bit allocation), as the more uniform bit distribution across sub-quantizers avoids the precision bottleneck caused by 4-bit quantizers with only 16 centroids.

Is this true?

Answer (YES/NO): NO